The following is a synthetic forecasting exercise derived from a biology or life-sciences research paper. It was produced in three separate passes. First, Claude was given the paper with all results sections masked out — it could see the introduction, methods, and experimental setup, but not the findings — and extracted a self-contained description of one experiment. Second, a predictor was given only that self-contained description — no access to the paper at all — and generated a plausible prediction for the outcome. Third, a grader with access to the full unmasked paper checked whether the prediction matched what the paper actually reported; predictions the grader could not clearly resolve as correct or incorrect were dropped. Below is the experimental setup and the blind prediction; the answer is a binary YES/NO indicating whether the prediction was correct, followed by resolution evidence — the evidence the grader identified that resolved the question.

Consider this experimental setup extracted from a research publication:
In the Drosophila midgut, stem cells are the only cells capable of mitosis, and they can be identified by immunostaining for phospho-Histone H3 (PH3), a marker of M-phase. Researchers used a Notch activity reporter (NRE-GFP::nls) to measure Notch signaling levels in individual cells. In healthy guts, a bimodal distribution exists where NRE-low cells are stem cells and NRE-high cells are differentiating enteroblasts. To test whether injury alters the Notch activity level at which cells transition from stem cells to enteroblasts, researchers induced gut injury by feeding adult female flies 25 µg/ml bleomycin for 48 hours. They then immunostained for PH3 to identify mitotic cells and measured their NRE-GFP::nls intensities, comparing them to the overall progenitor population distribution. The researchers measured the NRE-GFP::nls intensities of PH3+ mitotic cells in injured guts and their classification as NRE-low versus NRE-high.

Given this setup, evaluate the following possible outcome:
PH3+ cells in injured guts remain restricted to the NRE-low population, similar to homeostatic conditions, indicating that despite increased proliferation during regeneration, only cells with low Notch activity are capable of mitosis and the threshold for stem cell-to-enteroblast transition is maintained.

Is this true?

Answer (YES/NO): YES